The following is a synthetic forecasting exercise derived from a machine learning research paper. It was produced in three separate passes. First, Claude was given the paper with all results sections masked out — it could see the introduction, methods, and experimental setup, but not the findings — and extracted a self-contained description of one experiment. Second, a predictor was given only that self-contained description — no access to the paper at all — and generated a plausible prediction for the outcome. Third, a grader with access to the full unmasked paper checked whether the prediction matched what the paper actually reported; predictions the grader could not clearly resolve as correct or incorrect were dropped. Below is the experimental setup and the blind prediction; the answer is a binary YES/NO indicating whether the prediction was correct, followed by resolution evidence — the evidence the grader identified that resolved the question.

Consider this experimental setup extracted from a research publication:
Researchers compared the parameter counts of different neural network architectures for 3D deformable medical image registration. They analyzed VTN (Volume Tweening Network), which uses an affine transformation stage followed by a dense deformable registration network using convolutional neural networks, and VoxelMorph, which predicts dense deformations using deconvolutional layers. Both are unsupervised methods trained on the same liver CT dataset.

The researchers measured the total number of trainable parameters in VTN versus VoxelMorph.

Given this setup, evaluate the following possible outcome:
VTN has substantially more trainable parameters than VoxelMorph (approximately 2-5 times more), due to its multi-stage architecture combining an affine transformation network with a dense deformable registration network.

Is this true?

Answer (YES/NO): NO